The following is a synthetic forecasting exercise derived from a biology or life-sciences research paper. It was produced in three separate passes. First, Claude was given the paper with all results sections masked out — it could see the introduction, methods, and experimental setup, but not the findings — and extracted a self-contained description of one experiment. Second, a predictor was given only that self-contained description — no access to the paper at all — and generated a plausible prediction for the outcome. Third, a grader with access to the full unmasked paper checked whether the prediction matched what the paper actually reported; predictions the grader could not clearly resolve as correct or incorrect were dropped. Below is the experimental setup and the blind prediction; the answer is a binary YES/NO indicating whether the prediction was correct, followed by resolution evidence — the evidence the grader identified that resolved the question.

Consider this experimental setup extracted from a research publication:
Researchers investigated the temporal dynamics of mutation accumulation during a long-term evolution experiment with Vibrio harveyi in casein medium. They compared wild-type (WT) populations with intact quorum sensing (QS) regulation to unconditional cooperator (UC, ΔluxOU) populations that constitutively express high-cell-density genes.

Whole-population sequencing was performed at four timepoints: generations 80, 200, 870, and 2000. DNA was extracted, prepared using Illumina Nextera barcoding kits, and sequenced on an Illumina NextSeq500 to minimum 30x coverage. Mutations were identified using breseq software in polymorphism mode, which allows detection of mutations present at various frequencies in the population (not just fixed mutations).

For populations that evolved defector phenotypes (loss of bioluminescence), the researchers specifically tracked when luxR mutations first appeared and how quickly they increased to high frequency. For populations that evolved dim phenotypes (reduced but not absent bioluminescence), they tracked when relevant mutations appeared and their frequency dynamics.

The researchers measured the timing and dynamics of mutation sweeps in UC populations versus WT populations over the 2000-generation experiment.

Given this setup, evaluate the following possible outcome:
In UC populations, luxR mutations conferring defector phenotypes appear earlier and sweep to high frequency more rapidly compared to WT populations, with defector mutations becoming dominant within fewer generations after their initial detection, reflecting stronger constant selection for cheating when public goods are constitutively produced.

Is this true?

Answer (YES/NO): YES